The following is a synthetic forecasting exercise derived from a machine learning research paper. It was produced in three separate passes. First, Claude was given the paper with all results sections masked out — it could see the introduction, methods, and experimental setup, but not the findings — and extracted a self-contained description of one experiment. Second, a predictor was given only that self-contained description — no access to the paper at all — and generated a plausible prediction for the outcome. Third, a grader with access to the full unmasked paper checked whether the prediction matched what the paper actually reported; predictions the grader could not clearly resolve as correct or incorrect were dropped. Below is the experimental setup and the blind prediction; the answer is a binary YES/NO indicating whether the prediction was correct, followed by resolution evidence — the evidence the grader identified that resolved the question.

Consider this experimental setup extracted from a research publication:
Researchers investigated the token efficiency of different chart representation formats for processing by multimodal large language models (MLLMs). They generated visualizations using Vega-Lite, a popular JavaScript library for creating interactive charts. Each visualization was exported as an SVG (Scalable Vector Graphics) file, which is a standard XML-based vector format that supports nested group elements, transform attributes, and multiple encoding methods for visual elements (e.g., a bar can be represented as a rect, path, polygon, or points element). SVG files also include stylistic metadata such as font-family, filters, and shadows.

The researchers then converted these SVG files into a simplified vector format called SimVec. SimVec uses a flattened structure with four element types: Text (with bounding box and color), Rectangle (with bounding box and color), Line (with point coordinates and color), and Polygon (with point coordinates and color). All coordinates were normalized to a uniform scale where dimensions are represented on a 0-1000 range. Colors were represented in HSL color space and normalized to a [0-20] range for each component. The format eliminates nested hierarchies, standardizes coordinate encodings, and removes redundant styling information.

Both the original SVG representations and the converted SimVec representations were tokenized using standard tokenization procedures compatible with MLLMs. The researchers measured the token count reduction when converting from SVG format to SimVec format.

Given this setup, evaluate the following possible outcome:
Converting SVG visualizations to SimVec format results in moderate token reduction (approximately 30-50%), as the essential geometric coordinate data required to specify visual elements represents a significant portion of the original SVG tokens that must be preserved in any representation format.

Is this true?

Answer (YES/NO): NO